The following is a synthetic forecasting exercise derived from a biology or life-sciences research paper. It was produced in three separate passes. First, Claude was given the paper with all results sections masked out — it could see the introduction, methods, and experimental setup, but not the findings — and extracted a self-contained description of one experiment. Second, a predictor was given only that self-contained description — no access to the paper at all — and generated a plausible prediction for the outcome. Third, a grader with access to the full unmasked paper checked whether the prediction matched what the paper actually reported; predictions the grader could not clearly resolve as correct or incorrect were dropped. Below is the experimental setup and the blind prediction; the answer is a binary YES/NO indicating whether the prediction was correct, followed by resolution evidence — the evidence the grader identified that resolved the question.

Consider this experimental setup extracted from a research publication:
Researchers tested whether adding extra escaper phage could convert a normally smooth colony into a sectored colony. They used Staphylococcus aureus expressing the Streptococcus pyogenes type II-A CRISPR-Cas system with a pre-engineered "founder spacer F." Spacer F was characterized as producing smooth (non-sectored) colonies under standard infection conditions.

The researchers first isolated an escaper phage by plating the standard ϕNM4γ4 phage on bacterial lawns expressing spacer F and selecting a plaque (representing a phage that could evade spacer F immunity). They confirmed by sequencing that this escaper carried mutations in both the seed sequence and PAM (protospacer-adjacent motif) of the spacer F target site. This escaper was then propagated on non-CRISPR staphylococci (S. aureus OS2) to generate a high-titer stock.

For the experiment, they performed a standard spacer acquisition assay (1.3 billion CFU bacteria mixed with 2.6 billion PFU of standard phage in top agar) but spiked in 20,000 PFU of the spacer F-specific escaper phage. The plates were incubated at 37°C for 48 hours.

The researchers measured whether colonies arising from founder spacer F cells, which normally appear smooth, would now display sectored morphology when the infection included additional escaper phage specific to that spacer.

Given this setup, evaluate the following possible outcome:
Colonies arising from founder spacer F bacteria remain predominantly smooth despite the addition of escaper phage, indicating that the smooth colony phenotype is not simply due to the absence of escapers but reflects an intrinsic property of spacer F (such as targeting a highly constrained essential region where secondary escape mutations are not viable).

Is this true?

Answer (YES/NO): NO